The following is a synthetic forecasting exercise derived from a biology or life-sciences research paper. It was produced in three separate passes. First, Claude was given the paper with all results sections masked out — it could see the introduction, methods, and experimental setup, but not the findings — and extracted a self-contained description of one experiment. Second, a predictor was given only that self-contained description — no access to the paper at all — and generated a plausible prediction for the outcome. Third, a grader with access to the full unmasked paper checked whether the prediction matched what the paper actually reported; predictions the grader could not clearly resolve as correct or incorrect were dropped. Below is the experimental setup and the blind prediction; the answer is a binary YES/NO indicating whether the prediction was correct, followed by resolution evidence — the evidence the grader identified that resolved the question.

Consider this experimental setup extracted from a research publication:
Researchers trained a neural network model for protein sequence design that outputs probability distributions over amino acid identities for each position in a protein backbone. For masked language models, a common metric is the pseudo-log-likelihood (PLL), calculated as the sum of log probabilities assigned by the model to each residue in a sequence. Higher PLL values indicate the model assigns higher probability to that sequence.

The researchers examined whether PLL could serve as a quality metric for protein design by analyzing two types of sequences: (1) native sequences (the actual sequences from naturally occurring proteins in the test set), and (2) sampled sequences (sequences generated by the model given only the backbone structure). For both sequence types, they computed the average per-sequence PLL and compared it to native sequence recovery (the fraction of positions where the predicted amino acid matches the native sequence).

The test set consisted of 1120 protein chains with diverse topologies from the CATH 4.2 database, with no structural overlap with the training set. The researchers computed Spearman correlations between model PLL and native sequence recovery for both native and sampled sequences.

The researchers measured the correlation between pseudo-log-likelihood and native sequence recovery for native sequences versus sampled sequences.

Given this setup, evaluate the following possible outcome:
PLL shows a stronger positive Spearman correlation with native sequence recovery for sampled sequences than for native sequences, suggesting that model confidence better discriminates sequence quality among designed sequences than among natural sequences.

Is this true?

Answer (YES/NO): NO